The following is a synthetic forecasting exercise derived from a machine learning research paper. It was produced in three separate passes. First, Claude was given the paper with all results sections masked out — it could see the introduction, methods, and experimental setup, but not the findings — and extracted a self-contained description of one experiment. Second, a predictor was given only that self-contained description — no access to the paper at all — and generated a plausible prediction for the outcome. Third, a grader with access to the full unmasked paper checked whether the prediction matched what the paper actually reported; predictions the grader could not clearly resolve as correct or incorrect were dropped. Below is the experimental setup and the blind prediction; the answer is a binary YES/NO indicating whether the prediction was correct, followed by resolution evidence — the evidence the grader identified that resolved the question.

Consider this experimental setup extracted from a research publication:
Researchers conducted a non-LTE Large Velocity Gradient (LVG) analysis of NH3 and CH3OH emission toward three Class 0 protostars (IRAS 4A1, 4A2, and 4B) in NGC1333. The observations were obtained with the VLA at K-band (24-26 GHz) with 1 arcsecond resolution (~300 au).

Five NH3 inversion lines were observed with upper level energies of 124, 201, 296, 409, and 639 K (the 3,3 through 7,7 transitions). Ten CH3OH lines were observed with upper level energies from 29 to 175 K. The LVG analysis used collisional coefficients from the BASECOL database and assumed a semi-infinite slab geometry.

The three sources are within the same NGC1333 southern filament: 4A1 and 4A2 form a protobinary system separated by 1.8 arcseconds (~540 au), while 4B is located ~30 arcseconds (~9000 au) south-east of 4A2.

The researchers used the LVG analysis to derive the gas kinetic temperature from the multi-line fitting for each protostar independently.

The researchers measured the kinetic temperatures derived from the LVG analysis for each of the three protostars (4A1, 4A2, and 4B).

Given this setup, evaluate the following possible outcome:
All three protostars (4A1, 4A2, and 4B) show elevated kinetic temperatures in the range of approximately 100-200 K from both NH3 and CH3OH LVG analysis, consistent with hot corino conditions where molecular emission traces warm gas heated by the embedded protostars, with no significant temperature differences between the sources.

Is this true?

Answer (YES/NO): NO